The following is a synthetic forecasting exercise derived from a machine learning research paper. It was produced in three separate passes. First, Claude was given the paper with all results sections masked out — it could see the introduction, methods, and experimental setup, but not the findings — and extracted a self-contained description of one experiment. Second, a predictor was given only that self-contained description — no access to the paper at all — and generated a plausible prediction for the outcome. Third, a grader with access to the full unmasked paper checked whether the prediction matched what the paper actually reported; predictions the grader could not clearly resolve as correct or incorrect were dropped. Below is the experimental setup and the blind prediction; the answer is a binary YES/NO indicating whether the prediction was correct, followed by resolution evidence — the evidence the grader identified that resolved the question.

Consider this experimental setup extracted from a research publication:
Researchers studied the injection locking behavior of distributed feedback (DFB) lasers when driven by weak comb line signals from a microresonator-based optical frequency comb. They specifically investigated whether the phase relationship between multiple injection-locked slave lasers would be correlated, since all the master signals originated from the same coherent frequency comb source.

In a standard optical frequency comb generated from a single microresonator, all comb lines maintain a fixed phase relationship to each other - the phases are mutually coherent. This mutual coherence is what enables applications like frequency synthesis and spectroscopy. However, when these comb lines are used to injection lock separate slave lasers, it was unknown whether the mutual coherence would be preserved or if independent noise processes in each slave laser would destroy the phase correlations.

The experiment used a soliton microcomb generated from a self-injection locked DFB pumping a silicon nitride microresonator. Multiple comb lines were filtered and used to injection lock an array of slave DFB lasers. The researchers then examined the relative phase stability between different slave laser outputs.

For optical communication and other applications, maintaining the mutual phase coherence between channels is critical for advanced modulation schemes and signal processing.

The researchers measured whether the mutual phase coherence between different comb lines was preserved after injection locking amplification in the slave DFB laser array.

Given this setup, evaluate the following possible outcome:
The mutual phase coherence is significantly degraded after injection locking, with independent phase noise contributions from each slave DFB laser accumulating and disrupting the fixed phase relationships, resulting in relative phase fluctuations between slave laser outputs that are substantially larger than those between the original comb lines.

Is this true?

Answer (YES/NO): NO